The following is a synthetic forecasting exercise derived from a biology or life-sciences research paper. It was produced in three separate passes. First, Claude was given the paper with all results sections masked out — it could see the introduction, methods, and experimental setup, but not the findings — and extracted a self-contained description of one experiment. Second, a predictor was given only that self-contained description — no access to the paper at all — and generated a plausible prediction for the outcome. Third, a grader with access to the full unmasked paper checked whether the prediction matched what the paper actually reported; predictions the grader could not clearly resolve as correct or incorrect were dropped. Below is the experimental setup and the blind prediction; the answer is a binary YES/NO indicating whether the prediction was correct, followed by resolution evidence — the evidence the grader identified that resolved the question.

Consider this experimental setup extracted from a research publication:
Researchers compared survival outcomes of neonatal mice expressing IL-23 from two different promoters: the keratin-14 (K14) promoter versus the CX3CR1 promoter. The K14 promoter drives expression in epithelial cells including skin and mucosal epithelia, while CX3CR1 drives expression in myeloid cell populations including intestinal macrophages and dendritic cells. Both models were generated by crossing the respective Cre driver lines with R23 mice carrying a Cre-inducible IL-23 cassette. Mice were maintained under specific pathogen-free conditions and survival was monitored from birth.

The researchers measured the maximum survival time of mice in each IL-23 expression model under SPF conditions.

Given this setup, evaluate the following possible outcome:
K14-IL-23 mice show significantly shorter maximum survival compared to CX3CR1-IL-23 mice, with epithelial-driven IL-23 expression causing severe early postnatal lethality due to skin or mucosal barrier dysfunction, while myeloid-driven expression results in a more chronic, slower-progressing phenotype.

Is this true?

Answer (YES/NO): NO